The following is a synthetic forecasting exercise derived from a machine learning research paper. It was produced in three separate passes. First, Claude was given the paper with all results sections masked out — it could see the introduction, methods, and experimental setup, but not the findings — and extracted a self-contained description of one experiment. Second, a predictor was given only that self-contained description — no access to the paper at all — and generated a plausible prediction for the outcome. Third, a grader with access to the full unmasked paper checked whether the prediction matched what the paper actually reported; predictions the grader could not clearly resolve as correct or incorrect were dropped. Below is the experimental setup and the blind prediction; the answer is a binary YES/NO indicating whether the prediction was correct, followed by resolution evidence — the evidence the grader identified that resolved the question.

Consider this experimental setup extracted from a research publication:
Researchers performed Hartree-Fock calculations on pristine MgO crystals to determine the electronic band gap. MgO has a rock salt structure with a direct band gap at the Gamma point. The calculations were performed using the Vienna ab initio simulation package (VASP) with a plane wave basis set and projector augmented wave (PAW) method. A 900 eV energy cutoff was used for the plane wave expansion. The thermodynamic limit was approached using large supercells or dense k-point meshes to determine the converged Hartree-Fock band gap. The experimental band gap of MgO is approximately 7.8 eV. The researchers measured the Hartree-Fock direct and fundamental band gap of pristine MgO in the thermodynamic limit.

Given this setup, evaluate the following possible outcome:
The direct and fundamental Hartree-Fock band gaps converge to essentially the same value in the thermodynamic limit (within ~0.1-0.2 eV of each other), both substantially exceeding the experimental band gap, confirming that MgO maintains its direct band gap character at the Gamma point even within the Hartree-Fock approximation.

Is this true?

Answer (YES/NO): YES